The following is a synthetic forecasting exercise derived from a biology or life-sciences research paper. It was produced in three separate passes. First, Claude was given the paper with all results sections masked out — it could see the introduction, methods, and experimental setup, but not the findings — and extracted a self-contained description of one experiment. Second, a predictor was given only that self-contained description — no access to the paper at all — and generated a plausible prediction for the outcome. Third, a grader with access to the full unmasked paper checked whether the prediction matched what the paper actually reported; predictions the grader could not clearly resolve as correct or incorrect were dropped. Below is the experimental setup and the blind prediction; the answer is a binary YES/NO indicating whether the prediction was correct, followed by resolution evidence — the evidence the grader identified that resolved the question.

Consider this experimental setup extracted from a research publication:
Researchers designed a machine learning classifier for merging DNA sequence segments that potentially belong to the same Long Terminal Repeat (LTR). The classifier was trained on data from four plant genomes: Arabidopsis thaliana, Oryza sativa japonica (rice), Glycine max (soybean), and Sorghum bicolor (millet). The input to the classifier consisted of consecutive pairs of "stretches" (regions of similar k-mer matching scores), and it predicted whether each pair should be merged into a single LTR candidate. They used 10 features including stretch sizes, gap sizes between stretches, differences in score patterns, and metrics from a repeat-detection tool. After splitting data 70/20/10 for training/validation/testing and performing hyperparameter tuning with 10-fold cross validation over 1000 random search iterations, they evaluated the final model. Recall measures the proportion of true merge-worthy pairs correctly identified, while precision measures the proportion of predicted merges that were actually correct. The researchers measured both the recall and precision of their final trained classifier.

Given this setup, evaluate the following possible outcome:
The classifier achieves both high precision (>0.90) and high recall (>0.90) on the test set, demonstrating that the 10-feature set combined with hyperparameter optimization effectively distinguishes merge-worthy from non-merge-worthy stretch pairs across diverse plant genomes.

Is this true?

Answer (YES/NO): NO